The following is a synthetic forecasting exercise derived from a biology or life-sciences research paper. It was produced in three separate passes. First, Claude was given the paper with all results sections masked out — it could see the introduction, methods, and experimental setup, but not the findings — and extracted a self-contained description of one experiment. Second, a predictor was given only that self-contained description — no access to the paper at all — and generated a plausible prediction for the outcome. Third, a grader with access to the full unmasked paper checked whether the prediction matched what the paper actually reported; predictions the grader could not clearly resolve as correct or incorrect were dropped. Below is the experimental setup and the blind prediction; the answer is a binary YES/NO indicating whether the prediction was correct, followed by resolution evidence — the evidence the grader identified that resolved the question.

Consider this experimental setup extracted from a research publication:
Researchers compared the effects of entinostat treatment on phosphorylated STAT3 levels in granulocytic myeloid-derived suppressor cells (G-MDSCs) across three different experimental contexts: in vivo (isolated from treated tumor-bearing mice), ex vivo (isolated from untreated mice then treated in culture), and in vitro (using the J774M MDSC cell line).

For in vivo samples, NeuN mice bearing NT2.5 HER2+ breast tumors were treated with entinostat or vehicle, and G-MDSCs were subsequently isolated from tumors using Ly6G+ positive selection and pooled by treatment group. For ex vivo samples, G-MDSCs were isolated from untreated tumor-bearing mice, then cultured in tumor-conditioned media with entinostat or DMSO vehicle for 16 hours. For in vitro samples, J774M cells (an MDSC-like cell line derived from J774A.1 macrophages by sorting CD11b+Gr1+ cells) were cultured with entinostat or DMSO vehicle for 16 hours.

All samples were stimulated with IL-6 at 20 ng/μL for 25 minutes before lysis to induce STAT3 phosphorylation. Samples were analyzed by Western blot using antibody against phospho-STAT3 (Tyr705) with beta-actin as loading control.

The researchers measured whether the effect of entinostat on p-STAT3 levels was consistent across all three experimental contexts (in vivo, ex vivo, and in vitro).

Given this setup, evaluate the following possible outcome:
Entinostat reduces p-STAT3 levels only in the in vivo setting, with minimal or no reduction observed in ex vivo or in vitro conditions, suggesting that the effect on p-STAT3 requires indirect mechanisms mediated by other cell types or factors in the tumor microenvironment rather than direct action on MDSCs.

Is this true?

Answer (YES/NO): NO